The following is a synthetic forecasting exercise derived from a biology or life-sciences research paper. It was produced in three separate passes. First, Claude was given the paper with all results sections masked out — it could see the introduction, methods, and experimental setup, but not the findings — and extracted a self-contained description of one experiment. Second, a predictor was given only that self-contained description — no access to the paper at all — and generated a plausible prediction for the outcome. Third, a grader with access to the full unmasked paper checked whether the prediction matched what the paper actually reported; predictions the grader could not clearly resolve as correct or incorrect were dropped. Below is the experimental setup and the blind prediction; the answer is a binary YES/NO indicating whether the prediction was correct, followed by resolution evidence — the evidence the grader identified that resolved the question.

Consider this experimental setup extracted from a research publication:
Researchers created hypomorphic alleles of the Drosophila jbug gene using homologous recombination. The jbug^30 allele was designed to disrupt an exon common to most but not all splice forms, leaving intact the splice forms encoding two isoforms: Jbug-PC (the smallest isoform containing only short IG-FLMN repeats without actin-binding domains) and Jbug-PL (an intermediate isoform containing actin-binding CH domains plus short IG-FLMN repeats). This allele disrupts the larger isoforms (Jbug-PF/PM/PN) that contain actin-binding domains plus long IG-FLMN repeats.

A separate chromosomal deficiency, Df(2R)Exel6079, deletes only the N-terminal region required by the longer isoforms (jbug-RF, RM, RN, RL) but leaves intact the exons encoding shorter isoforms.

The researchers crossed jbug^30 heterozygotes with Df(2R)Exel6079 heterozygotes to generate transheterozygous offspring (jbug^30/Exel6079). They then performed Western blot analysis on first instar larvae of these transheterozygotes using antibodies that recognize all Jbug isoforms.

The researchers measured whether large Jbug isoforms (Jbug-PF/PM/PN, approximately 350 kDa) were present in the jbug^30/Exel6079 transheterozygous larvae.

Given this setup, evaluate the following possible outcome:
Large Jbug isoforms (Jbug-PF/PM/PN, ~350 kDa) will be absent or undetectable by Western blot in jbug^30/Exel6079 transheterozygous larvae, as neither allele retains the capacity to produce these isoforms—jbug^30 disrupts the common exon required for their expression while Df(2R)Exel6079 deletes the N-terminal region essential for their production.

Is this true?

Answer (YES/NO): NO